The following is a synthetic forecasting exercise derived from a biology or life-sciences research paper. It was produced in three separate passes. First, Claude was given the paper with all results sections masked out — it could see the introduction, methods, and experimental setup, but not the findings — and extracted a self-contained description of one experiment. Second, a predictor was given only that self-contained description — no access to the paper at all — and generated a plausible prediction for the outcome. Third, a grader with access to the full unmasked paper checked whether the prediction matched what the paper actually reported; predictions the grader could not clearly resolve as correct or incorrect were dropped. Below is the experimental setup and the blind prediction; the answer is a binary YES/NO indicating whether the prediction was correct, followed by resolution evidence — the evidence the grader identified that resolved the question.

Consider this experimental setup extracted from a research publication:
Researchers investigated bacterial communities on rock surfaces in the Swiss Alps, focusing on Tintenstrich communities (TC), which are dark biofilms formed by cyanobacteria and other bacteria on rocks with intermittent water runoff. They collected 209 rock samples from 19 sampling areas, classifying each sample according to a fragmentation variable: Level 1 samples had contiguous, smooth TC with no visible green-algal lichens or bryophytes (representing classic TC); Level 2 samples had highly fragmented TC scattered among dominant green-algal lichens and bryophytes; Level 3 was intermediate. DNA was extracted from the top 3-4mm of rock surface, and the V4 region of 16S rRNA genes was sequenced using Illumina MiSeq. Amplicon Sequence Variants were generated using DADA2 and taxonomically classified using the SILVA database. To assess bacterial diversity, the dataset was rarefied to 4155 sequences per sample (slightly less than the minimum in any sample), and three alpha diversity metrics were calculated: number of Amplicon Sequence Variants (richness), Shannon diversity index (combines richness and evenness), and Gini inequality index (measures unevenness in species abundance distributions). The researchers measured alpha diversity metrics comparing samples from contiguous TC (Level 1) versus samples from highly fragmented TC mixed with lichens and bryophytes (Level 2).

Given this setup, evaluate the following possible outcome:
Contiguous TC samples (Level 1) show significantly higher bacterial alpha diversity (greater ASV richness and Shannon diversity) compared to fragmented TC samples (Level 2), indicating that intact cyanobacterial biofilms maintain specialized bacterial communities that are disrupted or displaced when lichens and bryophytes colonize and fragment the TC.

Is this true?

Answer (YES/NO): NO